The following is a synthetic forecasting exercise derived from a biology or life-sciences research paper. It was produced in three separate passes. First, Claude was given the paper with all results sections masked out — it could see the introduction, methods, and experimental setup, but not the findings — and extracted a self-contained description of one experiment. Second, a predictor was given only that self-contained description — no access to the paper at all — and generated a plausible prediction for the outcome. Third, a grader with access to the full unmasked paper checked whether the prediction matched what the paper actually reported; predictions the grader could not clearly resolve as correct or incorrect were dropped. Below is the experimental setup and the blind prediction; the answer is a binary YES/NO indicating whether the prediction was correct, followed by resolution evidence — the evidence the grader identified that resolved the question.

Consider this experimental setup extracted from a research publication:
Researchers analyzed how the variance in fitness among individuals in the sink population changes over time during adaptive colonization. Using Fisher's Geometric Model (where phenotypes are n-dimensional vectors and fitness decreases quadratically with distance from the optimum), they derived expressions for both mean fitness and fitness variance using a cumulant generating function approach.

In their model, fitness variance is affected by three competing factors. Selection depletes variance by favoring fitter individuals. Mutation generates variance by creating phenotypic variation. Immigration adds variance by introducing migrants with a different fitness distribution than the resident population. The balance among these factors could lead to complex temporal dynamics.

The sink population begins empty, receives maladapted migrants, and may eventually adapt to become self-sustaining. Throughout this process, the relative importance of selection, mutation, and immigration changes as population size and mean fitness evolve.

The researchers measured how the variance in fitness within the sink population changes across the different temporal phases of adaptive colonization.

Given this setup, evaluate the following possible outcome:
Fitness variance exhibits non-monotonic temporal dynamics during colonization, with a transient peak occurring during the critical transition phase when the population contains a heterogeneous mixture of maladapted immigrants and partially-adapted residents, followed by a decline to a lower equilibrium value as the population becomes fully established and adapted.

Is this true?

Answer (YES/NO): YES